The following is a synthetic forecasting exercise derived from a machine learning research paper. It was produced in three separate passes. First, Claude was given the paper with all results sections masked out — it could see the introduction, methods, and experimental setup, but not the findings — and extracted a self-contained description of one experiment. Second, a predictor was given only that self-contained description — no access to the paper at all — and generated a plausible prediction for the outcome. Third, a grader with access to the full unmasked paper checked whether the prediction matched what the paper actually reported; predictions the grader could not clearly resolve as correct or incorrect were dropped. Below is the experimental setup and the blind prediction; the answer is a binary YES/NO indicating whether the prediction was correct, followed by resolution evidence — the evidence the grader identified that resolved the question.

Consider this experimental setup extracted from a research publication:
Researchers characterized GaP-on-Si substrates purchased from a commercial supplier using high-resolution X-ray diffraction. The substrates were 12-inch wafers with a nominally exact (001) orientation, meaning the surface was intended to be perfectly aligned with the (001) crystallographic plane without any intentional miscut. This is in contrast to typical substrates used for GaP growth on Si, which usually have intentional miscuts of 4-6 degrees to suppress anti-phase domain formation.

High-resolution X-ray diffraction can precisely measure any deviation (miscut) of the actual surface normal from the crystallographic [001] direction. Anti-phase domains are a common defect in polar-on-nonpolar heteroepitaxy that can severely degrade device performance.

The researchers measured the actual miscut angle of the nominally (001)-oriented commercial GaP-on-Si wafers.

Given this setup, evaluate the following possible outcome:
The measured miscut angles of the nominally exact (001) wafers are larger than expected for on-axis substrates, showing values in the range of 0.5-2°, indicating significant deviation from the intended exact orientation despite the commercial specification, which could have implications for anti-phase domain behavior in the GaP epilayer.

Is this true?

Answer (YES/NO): NO